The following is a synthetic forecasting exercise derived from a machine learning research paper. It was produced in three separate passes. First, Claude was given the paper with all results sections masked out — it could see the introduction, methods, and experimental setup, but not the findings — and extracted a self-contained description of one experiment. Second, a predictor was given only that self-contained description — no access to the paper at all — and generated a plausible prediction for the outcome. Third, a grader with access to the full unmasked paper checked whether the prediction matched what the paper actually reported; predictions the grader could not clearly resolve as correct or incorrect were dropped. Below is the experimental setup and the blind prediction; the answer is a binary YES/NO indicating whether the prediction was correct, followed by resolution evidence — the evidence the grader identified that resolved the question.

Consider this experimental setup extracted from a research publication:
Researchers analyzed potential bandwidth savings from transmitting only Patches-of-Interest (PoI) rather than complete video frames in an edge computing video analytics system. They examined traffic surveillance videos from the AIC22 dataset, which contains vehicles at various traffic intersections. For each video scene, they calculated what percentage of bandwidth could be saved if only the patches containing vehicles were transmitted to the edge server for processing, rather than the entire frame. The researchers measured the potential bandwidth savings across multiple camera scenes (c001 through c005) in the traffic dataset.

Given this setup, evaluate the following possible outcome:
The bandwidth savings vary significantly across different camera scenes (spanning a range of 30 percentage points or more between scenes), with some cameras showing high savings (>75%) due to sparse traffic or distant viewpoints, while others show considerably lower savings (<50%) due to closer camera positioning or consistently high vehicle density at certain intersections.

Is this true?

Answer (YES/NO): NO